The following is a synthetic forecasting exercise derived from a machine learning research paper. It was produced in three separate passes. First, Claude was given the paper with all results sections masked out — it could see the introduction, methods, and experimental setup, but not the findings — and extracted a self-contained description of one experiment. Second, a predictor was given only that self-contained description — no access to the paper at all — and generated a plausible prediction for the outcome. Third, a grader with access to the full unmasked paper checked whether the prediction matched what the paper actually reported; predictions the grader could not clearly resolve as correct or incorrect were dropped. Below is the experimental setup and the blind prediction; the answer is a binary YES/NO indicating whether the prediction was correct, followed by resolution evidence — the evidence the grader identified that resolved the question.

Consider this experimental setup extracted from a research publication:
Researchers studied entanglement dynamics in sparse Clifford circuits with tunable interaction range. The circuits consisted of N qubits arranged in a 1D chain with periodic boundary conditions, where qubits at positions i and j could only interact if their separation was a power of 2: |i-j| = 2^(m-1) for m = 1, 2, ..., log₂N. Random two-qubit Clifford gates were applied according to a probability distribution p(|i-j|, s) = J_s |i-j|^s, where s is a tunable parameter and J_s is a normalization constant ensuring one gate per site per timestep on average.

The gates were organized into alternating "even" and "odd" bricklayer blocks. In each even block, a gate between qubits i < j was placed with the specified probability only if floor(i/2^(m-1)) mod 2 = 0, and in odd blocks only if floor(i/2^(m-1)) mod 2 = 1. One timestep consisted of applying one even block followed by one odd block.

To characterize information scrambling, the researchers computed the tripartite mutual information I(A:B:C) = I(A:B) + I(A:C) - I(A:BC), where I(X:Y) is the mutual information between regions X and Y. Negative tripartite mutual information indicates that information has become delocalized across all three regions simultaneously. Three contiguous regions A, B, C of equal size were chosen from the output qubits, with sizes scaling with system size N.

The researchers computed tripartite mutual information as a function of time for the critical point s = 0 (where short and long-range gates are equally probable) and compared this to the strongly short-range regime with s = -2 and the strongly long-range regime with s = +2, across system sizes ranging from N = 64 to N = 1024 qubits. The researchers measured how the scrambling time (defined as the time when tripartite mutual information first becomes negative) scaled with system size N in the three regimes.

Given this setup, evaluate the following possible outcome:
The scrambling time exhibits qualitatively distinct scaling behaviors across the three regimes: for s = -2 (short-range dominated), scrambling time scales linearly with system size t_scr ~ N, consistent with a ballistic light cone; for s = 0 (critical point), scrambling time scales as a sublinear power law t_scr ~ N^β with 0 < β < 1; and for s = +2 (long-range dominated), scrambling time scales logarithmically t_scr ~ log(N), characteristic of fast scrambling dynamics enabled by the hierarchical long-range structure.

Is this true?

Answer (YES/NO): NO